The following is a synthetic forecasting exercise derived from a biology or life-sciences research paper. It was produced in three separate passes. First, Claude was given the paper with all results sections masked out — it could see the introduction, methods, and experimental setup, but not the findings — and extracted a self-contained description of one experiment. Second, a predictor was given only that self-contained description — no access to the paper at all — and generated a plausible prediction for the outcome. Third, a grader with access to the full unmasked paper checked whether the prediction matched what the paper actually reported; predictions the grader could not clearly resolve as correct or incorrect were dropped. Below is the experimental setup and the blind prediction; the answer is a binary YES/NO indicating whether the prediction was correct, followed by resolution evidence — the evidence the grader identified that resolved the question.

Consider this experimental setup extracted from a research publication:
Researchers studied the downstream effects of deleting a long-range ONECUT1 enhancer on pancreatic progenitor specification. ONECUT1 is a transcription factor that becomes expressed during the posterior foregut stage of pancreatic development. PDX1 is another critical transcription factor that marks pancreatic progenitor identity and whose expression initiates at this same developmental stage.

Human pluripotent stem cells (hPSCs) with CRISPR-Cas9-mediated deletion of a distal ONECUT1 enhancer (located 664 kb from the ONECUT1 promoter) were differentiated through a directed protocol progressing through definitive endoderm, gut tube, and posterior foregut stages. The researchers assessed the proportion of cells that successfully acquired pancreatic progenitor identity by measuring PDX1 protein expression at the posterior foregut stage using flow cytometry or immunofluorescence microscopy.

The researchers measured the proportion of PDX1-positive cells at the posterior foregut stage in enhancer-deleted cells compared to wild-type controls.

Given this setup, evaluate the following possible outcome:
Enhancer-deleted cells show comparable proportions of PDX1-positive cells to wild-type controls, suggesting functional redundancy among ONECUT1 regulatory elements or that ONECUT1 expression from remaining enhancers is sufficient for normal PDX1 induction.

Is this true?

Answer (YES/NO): NO